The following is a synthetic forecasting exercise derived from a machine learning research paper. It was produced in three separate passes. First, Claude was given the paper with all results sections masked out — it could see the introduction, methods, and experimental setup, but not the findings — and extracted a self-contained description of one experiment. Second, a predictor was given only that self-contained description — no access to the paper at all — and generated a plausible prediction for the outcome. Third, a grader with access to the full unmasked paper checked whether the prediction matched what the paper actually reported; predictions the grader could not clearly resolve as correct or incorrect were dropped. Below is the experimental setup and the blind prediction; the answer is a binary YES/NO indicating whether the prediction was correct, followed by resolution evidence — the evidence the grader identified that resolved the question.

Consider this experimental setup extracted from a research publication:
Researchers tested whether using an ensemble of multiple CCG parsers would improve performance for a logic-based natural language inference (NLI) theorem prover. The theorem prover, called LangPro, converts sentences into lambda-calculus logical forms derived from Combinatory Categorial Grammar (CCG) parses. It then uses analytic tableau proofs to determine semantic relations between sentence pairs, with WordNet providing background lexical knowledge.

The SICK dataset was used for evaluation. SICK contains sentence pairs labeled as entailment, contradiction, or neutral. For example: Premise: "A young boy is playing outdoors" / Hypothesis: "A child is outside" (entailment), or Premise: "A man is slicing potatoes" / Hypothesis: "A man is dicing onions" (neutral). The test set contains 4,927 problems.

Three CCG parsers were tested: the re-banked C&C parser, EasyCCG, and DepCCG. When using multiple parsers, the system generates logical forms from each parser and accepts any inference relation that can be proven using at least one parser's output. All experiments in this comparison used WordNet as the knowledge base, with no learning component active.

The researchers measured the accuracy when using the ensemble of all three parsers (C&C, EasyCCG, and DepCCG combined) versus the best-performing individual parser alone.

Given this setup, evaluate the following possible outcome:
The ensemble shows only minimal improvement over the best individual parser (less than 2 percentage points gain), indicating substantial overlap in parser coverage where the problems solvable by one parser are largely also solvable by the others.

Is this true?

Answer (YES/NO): YES